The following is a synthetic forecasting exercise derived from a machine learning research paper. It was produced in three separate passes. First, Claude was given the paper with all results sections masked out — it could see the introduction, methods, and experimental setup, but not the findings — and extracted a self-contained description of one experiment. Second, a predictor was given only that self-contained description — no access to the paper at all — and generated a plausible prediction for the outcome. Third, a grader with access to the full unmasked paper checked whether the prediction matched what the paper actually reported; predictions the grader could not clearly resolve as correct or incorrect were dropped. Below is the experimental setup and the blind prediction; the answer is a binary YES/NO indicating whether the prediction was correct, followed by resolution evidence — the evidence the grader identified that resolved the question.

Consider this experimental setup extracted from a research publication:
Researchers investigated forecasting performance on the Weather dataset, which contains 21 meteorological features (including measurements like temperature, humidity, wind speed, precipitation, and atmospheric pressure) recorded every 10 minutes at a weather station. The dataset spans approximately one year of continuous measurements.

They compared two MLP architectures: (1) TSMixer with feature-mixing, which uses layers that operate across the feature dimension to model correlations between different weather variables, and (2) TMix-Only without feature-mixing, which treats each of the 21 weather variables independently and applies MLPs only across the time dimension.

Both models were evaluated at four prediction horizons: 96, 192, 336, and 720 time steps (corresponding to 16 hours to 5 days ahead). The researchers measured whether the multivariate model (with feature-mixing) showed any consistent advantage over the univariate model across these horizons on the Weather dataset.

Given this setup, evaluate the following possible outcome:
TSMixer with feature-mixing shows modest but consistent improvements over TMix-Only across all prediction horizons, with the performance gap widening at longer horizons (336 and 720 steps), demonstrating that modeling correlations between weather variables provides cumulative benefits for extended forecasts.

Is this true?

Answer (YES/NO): NO